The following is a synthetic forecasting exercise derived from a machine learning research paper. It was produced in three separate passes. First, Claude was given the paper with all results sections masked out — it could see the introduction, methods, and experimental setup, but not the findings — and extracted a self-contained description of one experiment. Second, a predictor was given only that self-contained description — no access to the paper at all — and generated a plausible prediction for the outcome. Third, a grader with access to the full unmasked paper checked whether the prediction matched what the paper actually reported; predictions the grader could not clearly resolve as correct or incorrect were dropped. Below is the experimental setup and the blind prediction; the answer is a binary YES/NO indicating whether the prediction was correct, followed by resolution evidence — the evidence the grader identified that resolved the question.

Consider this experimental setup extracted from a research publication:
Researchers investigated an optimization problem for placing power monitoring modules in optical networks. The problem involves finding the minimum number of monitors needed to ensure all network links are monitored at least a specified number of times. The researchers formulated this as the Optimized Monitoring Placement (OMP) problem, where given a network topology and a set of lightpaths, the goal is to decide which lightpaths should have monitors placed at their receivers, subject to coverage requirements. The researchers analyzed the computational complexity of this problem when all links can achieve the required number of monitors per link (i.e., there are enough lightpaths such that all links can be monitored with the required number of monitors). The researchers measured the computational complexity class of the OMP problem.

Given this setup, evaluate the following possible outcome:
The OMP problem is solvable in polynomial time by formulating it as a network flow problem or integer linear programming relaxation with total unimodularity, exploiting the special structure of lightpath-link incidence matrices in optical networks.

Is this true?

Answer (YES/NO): NO